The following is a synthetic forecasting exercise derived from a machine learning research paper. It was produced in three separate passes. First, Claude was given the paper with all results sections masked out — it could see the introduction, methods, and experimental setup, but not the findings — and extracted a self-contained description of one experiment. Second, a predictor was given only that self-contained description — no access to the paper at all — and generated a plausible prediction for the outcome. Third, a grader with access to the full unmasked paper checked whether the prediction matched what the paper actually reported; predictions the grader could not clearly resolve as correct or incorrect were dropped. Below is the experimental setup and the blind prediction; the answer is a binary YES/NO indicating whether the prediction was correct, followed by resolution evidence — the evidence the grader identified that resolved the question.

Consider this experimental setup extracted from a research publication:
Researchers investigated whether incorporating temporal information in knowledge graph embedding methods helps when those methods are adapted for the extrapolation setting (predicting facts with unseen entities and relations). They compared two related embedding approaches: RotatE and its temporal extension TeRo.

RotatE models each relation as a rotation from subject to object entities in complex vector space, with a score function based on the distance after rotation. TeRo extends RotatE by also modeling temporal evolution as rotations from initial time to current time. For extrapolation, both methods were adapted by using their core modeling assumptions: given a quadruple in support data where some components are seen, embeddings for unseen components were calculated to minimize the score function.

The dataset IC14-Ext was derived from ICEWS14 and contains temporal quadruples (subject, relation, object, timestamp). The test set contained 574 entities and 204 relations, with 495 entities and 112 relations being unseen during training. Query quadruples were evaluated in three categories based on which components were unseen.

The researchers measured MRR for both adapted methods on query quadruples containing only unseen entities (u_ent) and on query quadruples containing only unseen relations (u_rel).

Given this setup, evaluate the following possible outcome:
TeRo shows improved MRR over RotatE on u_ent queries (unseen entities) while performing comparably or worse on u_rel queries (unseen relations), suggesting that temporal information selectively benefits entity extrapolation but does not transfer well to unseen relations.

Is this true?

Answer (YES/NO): NO